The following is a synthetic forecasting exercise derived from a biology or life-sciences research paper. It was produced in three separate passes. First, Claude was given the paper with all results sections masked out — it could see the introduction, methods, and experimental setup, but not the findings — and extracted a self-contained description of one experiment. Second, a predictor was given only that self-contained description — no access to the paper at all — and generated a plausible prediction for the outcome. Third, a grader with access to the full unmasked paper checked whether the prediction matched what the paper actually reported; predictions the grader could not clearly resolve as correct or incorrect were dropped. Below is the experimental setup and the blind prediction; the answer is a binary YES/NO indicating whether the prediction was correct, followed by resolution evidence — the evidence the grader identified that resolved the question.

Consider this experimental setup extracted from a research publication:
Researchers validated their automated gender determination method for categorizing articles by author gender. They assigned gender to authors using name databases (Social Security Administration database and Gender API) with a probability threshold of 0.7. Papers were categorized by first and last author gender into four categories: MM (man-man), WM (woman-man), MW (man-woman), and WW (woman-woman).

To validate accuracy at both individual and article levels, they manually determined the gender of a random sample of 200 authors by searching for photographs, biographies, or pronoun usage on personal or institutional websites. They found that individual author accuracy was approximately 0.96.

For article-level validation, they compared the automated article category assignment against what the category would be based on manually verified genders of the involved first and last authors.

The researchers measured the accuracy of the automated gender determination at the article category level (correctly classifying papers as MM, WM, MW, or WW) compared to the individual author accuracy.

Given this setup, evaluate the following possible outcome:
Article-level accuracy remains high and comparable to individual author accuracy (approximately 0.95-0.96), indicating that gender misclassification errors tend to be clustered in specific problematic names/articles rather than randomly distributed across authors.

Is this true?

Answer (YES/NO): NO